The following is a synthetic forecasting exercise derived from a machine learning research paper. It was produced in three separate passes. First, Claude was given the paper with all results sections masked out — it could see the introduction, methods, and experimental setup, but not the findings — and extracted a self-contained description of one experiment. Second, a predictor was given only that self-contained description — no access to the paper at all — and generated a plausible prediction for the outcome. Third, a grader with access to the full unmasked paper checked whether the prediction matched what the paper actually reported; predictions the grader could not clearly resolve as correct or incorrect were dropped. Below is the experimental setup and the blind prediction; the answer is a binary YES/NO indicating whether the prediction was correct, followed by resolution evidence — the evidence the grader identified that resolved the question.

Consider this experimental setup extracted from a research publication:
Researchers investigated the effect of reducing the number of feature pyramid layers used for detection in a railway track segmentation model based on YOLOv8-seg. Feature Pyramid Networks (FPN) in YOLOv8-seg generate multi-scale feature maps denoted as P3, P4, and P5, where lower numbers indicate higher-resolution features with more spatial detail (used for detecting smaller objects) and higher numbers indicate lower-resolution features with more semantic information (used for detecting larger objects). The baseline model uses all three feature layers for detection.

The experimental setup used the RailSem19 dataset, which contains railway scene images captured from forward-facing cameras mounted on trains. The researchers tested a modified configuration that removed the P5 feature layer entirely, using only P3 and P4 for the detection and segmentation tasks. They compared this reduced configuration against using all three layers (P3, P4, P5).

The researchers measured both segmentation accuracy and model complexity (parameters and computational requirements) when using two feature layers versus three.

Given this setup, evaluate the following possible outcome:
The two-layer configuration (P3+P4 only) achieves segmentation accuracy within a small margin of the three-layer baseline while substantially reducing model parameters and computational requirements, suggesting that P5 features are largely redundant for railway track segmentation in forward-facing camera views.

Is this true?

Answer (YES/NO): YES